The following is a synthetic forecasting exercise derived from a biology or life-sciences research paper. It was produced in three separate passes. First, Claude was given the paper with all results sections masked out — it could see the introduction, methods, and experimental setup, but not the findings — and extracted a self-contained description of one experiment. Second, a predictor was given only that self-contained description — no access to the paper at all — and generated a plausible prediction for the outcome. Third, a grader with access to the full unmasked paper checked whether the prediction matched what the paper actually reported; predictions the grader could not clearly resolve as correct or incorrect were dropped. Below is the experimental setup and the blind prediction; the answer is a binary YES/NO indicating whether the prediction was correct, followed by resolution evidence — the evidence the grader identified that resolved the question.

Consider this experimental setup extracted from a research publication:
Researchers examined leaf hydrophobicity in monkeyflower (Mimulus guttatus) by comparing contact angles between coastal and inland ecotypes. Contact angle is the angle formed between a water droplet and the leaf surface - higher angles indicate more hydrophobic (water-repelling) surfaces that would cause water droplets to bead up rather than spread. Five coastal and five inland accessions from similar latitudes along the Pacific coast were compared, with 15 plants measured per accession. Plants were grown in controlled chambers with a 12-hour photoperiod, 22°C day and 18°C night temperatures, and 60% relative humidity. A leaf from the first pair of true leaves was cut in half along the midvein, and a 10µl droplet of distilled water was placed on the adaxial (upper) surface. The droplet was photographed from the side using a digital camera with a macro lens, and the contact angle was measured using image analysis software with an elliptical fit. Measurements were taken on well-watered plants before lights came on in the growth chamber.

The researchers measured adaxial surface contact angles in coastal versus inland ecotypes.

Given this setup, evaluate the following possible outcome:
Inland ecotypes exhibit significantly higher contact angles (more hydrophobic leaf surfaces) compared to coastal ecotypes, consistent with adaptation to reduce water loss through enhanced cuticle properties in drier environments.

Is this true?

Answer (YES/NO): YES